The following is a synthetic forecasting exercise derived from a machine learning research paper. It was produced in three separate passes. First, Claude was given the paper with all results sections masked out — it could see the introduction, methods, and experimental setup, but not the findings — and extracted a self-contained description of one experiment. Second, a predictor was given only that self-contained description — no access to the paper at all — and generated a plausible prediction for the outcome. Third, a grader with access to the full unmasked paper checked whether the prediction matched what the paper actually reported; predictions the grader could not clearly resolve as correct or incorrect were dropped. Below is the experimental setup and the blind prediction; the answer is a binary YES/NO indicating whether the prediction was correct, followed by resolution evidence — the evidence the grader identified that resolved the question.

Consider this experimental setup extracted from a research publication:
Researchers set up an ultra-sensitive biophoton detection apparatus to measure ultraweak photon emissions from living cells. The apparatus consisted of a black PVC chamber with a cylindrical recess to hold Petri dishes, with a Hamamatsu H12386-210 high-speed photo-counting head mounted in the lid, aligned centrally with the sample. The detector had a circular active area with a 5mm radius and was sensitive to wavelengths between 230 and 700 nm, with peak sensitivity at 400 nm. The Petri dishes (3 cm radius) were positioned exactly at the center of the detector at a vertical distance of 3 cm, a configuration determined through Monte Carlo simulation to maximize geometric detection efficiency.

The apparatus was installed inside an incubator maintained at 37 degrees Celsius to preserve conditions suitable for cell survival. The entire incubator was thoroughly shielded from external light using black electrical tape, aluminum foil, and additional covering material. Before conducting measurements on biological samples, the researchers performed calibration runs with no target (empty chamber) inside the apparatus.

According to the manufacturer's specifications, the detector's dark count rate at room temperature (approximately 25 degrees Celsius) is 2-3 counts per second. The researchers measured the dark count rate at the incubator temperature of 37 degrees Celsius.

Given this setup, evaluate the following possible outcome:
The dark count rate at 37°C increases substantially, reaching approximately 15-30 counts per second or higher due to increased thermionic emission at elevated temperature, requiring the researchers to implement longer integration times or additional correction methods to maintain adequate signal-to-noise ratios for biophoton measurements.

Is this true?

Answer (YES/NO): NO